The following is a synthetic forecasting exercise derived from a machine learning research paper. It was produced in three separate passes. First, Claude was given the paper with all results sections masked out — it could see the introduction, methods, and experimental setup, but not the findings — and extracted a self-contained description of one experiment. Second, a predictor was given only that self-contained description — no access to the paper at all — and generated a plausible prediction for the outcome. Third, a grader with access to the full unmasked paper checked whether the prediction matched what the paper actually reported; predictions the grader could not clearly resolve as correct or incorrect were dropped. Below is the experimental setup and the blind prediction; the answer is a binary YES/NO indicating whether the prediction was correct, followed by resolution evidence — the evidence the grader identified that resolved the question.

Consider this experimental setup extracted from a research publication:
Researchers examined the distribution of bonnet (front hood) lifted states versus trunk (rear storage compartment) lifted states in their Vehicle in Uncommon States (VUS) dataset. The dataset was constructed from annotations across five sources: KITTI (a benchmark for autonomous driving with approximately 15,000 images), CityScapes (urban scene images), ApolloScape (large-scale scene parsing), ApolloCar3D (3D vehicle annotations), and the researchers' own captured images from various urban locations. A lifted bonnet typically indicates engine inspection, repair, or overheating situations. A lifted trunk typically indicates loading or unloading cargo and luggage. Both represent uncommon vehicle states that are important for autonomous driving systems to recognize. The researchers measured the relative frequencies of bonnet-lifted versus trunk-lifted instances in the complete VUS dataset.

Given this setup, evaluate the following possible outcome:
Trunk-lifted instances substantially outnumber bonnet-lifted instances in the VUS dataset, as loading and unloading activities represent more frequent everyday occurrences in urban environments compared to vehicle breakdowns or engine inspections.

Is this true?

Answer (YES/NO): YES